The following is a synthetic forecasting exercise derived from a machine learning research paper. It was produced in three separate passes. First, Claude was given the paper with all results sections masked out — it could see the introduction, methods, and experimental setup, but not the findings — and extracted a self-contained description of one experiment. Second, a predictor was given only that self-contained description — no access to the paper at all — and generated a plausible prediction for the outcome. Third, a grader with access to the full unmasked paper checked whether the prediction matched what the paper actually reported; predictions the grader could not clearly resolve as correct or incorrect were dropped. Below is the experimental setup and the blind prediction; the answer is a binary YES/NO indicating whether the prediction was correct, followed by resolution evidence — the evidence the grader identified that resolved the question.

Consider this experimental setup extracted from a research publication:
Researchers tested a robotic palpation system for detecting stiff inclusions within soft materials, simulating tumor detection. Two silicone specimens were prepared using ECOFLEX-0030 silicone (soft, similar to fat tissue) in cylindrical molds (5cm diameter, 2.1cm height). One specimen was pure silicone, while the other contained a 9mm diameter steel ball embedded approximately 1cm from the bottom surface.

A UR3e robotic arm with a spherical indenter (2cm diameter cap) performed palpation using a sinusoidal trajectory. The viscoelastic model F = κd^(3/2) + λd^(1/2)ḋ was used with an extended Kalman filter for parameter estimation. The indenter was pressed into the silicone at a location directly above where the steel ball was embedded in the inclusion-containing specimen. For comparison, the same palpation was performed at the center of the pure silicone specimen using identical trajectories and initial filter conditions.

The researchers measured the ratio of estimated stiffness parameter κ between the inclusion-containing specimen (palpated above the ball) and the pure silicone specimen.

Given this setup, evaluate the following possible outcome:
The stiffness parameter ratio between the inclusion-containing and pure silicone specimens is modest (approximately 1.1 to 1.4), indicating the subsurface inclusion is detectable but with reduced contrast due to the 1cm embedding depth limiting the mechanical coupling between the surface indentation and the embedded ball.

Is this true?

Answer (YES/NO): NO